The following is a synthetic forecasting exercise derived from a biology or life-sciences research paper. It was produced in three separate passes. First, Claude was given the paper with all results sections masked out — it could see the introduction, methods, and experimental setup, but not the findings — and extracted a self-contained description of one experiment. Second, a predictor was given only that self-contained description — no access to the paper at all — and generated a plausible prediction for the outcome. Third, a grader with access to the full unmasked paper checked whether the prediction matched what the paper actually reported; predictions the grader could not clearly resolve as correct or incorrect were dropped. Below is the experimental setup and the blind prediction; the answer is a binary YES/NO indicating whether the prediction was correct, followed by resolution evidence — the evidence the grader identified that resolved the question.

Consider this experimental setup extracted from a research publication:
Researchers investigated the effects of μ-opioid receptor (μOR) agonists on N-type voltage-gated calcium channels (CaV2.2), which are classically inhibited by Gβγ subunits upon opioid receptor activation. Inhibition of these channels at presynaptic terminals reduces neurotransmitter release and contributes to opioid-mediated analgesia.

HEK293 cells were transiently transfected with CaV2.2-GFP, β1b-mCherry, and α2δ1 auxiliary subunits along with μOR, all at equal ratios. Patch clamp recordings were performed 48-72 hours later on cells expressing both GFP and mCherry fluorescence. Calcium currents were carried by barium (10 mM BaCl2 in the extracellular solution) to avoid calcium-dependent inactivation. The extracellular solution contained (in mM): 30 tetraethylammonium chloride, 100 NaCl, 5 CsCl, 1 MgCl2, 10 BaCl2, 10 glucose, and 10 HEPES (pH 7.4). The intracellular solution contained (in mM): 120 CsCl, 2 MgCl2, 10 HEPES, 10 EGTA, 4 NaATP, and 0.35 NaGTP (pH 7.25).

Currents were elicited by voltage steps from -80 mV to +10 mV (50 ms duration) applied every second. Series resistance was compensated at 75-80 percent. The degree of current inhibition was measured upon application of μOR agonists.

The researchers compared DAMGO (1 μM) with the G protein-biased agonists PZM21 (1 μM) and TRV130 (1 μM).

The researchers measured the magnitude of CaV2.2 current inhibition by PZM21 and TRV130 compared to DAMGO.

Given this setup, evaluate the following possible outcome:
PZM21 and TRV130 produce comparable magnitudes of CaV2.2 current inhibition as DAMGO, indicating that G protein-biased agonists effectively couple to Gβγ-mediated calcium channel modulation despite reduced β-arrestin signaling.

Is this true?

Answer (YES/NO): NO